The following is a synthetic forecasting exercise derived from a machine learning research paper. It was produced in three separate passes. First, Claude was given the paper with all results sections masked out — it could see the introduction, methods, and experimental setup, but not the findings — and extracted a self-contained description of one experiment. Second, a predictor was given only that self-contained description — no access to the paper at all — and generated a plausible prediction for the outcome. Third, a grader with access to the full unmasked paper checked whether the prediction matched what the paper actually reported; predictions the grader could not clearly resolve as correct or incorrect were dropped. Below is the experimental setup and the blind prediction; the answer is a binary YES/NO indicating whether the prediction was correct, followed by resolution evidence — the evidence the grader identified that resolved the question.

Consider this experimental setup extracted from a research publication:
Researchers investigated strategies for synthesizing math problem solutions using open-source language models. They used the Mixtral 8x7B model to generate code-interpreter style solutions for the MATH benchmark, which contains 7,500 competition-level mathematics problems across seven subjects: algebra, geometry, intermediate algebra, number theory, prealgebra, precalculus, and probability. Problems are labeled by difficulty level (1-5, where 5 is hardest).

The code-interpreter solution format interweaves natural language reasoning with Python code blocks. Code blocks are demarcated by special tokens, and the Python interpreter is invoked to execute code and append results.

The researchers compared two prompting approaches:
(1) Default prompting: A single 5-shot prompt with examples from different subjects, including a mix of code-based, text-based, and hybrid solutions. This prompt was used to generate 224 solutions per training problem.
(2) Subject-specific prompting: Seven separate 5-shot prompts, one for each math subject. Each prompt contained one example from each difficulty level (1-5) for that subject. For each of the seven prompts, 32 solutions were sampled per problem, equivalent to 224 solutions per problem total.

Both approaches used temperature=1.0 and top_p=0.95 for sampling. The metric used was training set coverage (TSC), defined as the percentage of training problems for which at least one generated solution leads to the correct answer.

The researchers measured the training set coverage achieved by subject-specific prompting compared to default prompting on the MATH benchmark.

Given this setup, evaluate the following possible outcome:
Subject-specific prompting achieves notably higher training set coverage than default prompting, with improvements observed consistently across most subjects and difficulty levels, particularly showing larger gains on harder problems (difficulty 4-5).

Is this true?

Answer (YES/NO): NO